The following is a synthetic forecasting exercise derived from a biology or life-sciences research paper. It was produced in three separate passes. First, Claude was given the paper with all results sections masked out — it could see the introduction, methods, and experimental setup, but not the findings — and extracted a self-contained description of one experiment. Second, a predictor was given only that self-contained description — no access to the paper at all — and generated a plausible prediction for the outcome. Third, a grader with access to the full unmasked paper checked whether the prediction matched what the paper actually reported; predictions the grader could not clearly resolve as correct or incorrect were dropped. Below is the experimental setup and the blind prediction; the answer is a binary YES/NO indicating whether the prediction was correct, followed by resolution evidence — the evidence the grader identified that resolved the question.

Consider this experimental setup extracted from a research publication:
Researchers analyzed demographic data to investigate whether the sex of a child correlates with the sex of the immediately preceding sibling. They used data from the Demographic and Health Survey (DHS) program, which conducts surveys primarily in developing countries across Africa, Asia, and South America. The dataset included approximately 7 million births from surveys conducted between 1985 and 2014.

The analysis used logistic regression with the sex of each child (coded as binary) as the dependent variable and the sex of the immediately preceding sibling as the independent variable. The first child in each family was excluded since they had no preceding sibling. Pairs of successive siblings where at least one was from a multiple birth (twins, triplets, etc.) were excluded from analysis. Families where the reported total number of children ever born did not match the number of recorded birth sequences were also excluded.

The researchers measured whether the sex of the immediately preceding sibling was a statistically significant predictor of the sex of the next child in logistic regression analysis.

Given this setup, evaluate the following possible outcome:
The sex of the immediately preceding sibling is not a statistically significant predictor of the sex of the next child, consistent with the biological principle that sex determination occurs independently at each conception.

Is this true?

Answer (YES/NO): NO